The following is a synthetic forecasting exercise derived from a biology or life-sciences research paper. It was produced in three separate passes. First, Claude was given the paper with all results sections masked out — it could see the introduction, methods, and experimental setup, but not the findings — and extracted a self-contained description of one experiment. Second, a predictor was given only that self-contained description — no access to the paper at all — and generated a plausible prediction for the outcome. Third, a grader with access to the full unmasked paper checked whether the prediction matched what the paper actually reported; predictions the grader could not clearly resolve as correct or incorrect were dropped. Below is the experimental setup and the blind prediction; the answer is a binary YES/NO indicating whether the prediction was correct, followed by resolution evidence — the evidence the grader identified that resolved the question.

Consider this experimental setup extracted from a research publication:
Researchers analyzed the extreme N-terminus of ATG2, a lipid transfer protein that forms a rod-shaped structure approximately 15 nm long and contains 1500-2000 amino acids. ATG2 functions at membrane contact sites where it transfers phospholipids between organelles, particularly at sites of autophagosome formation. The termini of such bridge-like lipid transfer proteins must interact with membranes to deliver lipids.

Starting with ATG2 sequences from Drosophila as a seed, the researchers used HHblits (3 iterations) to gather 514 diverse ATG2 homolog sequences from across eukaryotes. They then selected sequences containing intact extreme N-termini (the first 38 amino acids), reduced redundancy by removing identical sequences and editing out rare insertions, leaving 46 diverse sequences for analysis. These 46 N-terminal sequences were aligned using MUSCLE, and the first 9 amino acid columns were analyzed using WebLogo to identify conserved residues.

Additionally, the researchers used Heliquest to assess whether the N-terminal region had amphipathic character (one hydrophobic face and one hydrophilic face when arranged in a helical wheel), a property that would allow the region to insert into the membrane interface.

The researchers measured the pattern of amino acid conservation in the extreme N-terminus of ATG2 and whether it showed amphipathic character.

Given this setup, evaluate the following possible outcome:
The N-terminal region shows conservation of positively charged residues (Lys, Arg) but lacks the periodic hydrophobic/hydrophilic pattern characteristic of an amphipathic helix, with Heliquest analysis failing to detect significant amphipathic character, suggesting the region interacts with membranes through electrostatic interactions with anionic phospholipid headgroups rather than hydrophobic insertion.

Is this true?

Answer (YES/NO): NO